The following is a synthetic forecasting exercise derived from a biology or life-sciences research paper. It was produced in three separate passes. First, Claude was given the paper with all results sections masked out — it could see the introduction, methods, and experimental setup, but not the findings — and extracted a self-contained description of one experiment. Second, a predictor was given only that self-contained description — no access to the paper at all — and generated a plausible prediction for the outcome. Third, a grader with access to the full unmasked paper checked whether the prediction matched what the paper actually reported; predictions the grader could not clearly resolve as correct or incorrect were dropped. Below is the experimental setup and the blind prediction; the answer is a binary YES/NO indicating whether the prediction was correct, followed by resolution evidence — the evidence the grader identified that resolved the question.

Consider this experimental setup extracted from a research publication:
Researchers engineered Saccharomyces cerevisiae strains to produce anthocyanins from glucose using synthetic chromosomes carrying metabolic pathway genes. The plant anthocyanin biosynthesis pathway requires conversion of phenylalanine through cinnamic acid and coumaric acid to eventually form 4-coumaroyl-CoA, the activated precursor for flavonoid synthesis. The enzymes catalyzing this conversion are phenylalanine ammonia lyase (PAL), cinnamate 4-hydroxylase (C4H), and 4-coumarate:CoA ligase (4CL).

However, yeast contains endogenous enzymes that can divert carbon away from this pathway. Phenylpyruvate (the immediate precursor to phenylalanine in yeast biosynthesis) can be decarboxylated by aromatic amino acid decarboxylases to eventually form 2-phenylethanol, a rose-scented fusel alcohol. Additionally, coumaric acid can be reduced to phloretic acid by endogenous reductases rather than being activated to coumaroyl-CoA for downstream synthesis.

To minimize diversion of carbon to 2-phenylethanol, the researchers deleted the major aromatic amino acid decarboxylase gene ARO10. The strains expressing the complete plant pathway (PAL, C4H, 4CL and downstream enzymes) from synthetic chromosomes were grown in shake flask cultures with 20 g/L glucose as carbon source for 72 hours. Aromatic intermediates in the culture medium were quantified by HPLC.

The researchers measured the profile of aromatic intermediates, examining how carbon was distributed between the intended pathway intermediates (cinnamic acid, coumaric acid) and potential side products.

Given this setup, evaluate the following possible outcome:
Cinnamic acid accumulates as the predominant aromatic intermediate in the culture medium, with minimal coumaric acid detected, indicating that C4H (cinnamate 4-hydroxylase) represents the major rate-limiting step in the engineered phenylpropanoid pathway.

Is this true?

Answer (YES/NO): NO